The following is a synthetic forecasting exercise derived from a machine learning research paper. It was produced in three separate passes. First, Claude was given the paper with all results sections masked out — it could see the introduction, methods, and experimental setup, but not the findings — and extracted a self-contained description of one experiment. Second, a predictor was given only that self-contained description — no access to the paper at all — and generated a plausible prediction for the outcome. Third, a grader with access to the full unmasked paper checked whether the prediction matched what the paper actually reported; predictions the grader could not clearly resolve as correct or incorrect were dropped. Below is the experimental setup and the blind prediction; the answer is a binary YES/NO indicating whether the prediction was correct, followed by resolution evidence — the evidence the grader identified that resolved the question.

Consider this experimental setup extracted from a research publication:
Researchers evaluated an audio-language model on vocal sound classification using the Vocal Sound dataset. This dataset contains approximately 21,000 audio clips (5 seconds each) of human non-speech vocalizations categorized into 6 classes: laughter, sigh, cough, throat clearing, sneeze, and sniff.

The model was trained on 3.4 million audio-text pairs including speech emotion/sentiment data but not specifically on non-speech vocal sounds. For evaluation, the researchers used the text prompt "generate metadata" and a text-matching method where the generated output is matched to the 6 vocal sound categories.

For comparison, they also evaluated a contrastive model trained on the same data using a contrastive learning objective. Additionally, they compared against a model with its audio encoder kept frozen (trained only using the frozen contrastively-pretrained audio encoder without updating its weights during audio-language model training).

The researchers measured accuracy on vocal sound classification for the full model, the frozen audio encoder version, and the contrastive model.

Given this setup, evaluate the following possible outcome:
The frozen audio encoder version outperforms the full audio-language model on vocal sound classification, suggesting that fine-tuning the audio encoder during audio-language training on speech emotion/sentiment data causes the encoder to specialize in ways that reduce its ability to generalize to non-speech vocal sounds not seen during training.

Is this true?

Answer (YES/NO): NO